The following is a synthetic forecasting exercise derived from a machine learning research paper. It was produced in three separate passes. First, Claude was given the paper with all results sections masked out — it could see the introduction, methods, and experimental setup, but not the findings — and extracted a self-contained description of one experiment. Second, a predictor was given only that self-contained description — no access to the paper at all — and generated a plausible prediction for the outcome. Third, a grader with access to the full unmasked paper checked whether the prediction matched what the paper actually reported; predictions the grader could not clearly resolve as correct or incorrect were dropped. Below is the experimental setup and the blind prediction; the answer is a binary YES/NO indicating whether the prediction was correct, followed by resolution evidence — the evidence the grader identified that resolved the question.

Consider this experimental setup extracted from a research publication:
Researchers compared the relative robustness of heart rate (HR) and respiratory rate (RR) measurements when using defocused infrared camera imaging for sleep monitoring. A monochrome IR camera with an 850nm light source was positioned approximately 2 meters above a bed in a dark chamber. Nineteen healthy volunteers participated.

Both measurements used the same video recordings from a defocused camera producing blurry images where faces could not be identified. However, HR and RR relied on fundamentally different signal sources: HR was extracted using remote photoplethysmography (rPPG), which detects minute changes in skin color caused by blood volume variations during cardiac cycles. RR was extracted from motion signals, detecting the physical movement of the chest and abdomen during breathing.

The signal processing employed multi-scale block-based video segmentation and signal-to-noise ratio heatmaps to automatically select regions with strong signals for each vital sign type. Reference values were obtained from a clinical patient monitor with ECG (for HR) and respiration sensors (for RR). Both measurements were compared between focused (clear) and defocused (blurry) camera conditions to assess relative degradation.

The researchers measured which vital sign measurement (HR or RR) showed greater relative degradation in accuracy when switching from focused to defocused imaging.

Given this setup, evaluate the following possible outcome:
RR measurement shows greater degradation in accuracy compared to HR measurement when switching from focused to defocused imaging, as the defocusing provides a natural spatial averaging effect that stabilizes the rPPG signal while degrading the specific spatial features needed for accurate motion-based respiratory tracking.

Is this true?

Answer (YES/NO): YES